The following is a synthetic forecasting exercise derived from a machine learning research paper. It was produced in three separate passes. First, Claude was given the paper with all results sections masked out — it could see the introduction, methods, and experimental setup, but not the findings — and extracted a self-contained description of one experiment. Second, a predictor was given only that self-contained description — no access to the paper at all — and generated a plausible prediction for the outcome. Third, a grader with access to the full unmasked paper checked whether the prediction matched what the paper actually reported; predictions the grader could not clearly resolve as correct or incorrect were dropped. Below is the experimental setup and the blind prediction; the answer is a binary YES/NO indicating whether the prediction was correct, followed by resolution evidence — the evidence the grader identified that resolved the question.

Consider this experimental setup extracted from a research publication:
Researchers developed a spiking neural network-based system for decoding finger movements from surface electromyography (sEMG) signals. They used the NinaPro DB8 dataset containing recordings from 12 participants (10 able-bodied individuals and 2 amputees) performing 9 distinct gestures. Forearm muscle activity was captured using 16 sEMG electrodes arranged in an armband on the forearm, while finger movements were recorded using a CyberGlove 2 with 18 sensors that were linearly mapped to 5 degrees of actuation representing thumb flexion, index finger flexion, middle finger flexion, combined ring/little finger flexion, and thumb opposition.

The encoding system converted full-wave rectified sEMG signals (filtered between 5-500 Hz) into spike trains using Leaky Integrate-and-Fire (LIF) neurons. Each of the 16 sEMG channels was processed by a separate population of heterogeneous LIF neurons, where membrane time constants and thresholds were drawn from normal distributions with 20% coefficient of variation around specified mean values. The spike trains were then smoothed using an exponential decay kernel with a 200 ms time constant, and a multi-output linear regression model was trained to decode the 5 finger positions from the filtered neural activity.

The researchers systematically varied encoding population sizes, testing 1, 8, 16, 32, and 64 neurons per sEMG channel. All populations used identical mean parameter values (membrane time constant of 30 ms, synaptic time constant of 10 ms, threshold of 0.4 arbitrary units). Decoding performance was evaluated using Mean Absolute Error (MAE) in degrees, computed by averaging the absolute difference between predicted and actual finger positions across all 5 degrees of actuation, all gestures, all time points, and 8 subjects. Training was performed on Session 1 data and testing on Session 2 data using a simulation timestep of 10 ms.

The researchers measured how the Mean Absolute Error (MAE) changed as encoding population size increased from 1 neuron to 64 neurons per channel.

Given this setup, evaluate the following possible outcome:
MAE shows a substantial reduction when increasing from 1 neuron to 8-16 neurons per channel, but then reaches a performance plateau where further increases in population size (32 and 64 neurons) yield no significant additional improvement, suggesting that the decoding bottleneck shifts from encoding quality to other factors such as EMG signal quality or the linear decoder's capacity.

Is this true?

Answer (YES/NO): NO